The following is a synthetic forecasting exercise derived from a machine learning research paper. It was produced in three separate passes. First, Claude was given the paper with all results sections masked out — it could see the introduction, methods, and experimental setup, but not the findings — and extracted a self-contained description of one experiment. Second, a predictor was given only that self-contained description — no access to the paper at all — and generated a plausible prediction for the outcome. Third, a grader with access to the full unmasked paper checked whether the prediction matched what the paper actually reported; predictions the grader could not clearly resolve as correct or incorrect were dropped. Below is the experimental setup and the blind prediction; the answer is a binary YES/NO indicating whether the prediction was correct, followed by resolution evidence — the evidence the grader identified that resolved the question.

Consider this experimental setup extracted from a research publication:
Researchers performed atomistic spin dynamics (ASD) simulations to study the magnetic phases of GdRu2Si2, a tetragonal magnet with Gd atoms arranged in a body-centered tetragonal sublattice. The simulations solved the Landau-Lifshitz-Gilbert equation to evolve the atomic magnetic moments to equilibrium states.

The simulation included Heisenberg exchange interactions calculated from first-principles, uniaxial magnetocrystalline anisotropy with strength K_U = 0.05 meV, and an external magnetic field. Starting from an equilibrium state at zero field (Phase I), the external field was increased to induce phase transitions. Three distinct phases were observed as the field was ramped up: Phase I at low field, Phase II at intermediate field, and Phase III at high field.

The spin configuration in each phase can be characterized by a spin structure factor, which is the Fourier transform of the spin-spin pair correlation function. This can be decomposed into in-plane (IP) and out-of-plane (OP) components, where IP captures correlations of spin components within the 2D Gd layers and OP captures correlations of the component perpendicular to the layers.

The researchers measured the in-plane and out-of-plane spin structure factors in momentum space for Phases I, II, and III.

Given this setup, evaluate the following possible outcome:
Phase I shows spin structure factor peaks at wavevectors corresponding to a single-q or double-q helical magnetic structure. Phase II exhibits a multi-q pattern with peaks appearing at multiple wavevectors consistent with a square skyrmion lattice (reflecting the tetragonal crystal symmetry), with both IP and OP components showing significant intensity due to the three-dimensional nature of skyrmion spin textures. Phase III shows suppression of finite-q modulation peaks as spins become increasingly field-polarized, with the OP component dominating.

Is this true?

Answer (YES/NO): NO